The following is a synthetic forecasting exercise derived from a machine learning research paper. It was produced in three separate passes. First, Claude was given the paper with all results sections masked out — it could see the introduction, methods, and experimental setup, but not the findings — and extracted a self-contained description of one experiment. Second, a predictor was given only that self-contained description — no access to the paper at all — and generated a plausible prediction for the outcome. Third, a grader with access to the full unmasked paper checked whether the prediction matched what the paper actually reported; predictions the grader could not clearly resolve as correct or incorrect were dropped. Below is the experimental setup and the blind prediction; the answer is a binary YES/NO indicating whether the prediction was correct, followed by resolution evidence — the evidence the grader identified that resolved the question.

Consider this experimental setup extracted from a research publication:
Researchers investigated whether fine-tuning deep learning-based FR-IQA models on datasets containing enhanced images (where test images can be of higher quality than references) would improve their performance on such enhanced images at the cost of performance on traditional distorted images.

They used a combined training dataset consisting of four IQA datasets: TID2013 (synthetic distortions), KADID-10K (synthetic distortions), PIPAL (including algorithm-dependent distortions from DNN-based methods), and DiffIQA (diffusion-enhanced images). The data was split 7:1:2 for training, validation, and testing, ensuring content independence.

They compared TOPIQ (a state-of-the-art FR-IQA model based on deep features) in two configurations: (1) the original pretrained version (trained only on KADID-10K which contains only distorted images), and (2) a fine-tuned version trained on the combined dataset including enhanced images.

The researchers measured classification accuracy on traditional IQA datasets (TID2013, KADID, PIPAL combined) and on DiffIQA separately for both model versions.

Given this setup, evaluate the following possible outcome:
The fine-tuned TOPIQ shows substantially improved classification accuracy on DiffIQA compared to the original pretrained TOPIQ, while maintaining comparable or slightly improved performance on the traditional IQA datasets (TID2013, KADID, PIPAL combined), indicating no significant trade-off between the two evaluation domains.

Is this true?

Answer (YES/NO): NO